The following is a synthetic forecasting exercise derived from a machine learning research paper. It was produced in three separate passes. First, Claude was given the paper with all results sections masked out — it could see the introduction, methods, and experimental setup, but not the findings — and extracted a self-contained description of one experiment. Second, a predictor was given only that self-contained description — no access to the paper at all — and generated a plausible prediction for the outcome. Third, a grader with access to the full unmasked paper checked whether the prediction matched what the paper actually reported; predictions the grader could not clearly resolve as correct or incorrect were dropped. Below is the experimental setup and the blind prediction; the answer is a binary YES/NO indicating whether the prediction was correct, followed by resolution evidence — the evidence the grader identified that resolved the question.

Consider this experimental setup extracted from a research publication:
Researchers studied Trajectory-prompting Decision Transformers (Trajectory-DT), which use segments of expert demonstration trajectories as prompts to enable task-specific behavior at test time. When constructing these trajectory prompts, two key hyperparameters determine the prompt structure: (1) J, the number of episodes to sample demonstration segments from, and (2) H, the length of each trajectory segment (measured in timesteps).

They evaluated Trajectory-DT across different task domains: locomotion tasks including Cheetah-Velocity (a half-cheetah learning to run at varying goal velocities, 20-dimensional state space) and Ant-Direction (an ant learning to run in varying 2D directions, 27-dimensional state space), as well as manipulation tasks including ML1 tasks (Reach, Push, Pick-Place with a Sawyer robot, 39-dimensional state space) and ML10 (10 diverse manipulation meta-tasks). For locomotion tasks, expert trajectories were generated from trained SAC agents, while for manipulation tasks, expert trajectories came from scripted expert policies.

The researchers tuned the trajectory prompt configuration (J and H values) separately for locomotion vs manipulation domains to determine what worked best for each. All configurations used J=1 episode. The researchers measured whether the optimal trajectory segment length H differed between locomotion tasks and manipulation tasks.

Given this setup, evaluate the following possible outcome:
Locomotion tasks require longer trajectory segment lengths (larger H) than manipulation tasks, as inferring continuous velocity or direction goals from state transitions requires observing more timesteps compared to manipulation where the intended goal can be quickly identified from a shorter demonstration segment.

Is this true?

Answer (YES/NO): YES